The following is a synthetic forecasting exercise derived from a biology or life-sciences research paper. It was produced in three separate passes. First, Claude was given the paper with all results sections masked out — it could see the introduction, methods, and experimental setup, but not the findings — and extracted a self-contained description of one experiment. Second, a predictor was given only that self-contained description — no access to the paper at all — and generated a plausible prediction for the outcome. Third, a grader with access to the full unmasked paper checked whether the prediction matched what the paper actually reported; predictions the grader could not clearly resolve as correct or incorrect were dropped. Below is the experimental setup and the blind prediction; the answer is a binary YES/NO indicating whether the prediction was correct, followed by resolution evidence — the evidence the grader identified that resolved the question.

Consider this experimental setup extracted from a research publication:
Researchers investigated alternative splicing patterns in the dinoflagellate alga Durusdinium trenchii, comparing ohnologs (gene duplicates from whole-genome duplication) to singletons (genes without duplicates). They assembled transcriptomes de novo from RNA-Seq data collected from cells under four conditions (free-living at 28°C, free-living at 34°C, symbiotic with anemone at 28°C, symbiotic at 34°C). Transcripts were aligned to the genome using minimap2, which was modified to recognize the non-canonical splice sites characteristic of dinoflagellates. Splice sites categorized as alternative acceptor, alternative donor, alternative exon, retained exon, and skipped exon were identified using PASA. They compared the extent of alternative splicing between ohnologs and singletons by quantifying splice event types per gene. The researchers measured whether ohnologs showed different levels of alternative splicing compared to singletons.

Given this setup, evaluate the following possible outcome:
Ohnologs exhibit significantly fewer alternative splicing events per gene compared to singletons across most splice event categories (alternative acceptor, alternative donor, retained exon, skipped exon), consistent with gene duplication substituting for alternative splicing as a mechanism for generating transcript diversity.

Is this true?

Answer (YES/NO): NO